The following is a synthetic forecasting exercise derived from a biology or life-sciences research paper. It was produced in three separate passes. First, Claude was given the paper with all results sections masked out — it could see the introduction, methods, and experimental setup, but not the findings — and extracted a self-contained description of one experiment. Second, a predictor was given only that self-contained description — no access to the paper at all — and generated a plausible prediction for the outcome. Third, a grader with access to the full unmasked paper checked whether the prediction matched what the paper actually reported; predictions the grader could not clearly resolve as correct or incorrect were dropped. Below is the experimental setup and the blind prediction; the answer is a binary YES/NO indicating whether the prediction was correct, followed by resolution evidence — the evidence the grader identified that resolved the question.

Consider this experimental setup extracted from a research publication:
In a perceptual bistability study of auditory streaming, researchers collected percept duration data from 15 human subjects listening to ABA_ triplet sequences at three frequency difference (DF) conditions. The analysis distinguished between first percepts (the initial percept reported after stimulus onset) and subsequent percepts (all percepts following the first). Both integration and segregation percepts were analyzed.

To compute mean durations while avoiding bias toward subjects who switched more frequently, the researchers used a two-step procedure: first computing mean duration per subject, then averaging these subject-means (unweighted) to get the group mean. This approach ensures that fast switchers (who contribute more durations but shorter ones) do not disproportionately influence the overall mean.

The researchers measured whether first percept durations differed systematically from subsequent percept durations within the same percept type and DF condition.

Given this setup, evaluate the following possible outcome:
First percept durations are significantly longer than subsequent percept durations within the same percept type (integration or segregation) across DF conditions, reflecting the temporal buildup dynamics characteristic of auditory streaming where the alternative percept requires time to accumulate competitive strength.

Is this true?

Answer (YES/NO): NO